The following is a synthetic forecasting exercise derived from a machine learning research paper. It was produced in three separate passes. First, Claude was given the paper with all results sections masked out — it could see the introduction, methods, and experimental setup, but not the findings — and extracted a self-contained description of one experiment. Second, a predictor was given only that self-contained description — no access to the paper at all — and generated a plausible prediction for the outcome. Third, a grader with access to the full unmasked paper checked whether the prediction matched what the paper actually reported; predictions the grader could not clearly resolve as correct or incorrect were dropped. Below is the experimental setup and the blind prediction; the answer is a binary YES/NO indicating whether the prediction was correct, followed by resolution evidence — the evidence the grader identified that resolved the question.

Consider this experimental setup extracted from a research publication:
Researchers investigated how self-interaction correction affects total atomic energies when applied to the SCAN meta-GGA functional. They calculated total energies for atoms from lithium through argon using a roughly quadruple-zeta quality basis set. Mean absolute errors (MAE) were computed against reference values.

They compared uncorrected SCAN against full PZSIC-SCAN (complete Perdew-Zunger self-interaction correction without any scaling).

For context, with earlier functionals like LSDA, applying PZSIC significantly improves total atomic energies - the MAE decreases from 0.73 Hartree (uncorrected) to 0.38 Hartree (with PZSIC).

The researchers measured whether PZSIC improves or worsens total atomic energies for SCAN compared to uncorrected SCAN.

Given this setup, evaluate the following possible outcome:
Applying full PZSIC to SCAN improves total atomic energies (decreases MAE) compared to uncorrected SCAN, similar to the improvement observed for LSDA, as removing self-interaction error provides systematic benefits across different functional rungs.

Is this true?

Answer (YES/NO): NO